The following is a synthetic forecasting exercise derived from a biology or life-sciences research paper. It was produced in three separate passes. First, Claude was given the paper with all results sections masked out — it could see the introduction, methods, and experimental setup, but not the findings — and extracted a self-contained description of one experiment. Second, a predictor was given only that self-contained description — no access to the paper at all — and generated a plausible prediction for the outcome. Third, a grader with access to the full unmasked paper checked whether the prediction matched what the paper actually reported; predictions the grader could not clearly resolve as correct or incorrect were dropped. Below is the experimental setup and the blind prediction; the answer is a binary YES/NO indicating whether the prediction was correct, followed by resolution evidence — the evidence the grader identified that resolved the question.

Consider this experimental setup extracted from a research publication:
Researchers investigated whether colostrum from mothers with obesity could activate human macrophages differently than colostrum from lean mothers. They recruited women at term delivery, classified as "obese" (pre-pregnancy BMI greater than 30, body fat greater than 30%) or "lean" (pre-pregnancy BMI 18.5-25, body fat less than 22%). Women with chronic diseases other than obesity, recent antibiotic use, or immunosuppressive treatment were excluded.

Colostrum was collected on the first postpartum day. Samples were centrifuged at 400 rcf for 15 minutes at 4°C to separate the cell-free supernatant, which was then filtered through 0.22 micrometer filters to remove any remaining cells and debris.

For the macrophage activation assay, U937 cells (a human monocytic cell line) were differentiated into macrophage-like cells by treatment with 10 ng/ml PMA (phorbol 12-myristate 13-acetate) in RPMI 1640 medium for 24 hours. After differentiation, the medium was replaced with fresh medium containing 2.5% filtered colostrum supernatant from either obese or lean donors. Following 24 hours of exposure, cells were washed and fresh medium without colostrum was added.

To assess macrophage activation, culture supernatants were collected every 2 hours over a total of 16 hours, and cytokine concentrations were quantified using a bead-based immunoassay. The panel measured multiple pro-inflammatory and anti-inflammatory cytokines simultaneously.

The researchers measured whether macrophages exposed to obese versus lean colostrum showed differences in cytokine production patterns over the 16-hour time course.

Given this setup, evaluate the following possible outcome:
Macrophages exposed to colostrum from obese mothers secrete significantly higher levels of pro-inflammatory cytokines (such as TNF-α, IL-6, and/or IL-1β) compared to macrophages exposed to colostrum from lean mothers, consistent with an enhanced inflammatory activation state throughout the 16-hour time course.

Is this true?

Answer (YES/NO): YES